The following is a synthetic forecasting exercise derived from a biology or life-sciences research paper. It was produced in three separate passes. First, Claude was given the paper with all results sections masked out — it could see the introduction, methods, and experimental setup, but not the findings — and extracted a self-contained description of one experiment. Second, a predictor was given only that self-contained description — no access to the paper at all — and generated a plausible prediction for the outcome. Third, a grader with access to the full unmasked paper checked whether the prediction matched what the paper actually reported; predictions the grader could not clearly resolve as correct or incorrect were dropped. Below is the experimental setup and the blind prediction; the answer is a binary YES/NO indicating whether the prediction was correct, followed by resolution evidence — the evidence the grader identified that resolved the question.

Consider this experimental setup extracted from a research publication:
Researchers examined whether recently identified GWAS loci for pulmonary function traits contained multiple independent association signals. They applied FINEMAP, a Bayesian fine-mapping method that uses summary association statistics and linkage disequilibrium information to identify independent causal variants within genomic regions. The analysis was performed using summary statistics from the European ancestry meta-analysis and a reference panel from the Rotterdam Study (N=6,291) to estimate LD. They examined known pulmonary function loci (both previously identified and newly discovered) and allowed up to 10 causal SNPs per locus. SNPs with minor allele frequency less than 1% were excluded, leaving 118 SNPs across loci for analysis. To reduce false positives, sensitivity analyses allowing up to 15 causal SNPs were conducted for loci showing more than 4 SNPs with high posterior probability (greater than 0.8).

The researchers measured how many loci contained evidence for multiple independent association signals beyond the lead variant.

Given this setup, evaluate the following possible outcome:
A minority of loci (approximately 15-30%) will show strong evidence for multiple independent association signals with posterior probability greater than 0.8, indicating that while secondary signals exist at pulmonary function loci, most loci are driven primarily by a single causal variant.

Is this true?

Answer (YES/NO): NO